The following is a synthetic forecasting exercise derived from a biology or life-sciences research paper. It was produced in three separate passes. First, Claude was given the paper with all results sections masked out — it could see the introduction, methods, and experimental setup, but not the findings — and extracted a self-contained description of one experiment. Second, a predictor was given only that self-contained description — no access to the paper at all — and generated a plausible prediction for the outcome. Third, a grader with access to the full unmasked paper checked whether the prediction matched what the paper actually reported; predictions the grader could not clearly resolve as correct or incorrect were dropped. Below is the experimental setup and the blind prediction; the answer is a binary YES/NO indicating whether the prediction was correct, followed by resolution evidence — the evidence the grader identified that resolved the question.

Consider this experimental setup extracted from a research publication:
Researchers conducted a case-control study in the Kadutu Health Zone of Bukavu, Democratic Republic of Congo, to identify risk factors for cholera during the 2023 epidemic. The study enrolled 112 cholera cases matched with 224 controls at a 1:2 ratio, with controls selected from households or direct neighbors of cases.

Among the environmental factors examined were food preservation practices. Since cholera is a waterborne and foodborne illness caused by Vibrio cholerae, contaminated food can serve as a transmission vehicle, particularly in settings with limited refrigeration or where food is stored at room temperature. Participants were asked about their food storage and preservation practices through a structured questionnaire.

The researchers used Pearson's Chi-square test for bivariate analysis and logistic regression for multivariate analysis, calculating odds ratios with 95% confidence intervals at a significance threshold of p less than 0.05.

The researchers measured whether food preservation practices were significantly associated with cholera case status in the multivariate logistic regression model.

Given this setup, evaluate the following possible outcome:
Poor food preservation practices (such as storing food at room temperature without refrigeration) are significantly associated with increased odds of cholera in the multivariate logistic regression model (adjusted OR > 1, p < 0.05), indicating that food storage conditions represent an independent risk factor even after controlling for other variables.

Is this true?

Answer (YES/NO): NO